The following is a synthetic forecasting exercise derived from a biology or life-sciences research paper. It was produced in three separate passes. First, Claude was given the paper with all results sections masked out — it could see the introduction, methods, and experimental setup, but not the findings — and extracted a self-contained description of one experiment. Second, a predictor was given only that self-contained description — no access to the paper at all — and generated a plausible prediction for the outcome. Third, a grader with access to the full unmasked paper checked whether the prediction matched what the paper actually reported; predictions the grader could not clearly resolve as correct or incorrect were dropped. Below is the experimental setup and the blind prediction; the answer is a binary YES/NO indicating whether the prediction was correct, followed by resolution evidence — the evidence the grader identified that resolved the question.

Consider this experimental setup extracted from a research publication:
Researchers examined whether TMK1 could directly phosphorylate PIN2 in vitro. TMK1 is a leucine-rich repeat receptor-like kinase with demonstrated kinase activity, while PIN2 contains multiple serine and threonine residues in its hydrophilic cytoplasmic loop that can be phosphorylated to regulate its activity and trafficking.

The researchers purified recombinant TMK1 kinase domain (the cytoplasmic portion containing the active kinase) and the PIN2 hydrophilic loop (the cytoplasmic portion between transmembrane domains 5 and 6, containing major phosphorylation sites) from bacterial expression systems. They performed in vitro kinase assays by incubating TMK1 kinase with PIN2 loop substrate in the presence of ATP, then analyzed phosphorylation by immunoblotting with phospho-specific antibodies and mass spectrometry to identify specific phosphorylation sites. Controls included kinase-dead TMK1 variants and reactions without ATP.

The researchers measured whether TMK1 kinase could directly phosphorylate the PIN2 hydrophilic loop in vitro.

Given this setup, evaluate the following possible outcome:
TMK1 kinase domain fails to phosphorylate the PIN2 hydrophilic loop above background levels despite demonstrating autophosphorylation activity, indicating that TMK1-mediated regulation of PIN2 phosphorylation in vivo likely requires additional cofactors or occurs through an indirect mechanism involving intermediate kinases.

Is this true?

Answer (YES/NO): NO